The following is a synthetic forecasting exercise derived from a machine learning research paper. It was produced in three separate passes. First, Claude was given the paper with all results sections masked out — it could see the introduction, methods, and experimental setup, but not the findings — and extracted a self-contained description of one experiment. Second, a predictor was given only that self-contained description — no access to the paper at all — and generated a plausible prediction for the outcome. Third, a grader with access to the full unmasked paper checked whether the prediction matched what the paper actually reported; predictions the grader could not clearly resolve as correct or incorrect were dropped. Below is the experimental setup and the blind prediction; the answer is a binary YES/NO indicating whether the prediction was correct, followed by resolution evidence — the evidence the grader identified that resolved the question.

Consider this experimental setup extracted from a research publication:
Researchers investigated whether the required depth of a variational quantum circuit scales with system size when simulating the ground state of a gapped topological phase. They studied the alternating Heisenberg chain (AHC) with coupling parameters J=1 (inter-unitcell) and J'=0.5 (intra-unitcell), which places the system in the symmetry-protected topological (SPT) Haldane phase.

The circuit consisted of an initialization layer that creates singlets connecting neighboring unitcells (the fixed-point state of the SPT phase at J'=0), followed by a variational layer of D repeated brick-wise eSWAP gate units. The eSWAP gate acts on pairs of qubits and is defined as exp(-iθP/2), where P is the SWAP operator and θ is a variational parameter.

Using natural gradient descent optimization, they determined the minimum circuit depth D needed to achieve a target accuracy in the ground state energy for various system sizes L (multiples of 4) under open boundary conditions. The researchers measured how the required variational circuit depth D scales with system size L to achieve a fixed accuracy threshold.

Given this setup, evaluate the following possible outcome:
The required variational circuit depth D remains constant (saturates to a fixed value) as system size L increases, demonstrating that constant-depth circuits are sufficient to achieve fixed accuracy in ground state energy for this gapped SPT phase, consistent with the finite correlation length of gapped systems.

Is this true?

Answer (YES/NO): YES